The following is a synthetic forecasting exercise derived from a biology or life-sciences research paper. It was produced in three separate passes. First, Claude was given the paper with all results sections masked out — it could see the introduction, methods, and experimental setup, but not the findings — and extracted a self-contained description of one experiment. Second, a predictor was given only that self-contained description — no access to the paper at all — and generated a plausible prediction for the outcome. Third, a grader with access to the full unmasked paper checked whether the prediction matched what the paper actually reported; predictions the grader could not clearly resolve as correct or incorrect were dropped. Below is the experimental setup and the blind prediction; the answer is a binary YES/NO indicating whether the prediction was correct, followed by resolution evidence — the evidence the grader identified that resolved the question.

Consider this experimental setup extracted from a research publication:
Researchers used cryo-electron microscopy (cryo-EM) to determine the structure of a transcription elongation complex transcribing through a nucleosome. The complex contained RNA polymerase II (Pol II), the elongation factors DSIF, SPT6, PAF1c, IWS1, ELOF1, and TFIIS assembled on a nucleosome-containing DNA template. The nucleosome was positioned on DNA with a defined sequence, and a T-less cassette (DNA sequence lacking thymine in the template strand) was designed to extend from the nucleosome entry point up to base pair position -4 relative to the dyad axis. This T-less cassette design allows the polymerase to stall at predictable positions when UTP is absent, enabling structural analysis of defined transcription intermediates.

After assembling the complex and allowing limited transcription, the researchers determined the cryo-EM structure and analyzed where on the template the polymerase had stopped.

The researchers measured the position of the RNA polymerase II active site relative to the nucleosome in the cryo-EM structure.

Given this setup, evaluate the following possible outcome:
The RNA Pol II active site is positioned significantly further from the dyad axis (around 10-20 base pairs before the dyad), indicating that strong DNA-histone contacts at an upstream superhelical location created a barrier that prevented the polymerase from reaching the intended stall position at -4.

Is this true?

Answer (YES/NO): NO